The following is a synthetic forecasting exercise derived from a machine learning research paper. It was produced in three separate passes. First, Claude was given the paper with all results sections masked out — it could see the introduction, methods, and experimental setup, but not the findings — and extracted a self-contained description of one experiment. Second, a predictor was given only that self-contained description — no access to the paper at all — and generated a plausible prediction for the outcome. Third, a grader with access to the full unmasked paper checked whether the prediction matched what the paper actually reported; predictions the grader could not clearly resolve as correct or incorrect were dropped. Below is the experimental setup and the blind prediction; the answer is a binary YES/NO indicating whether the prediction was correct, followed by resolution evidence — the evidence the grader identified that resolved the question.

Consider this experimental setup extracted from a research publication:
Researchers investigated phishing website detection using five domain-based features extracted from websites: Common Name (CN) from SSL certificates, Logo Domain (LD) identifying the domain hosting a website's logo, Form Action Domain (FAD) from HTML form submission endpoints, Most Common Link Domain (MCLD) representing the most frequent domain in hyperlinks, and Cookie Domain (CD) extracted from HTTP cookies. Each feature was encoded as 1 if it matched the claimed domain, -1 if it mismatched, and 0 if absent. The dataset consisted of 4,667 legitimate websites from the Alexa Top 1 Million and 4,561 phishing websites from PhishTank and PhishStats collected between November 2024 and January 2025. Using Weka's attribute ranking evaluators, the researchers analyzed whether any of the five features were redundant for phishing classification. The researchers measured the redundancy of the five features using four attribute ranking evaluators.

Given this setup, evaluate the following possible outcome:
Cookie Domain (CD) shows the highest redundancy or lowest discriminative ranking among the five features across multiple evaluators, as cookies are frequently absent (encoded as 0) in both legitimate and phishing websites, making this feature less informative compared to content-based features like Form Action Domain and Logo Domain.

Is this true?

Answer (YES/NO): NO